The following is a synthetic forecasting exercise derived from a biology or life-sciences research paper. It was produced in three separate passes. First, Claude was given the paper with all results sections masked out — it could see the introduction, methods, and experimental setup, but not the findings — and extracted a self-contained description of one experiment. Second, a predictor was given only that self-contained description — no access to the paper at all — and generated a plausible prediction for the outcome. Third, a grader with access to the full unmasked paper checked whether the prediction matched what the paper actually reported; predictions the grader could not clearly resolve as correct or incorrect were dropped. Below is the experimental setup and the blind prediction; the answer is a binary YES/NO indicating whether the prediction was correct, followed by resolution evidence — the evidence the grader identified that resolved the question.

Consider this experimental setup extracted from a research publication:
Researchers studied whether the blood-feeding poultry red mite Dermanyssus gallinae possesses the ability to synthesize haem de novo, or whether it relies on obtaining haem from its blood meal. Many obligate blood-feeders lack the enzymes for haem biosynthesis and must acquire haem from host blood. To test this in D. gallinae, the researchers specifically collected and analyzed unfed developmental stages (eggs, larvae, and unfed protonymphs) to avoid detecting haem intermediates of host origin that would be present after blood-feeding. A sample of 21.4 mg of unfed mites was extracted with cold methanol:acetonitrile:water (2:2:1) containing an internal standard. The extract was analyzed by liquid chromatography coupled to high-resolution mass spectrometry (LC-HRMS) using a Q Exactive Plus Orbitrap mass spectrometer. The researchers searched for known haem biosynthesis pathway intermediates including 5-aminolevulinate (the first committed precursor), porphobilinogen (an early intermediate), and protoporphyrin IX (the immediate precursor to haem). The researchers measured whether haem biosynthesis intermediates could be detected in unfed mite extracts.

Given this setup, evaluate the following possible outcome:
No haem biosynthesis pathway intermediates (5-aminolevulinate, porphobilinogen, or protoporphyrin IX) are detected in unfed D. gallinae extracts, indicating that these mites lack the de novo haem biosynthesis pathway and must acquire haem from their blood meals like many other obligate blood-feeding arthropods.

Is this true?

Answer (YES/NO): NO